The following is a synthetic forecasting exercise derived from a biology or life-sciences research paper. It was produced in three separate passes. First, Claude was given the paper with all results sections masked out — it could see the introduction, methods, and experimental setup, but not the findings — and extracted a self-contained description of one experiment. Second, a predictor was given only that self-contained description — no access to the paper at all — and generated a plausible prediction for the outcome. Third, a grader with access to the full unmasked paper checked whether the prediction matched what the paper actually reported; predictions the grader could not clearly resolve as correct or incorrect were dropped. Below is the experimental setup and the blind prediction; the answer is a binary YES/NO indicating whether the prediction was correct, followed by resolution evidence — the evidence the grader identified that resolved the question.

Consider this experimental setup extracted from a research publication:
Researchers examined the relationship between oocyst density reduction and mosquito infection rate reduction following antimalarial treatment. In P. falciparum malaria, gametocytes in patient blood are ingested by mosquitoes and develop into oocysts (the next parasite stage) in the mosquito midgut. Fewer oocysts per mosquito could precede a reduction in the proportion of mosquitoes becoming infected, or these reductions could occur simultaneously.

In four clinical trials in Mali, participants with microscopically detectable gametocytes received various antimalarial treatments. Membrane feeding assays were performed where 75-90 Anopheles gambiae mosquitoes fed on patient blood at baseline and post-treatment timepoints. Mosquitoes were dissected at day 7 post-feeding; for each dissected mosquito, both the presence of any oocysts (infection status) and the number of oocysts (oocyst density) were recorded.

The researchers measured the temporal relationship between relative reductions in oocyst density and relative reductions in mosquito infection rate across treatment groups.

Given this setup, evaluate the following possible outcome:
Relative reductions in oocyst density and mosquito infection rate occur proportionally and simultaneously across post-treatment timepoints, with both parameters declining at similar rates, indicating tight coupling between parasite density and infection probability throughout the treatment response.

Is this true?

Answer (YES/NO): NO